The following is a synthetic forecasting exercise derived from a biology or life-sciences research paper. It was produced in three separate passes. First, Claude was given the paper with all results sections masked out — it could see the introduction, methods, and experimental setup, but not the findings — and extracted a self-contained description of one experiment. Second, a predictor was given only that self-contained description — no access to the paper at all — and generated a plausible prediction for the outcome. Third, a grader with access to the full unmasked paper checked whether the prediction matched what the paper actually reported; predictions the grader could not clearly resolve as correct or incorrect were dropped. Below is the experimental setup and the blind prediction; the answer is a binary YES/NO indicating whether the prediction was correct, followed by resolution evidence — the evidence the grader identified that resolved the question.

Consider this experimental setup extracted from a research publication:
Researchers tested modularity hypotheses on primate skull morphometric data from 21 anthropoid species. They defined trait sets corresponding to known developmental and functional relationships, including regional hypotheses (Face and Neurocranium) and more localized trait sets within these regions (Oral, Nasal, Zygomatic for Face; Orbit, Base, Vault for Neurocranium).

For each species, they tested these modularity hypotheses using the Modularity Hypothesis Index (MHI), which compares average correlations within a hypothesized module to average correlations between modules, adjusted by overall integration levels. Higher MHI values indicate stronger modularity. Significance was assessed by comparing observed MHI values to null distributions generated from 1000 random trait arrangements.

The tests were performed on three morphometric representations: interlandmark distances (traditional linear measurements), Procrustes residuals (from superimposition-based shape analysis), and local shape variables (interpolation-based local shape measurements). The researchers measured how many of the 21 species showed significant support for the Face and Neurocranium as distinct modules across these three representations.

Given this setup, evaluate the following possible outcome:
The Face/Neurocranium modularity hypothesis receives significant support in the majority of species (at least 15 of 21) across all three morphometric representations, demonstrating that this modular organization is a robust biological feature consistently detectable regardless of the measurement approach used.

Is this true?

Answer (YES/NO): NO